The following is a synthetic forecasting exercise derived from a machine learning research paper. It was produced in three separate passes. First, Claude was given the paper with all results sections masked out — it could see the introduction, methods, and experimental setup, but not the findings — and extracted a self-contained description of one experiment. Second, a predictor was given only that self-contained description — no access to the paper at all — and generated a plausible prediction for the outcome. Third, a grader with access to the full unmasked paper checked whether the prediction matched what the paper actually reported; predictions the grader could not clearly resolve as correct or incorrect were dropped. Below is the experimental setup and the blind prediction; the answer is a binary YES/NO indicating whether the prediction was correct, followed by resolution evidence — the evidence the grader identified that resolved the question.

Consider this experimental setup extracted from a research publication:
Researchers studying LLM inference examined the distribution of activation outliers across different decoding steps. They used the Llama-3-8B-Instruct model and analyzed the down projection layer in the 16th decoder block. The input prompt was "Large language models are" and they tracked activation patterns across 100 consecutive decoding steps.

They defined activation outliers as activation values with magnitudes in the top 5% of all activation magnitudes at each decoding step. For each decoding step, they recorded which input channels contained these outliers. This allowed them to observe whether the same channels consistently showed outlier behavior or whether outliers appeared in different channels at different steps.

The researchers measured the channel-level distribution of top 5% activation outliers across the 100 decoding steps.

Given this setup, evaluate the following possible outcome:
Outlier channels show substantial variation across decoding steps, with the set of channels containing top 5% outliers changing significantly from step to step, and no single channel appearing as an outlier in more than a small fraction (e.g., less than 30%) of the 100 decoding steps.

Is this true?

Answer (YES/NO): NO